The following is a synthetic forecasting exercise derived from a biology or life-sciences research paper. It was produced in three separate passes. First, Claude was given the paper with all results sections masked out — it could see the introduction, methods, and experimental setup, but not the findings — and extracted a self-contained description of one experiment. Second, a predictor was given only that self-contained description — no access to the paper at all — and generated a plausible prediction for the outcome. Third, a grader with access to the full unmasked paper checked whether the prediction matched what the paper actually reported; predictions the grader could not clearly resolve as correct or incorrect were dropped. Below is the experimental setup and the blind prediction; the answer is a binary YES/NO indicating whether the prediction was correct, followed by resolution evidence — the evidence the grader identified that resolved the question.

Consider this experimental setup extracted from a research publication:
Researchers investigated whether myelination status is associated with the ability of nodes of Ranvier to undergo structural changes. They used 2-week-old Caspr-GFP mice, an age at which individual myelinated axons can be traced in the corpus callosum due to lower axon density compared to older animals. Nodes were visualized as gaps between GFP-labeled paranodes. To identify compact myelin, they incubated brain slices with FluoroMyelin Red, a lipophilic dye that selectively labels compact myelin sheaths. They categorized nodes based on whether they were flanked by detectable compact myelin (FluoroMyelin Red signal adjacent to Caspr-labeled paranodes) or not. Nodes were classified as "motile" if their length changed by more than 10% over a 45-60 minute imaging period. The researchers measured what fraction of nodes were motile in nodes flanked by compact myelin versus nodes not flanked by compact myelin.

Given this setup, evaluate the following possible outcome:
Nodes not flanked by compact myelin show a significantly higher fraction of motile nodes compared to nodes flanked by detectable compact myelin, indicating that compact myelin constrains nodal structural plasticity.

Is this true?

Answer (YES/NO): NO